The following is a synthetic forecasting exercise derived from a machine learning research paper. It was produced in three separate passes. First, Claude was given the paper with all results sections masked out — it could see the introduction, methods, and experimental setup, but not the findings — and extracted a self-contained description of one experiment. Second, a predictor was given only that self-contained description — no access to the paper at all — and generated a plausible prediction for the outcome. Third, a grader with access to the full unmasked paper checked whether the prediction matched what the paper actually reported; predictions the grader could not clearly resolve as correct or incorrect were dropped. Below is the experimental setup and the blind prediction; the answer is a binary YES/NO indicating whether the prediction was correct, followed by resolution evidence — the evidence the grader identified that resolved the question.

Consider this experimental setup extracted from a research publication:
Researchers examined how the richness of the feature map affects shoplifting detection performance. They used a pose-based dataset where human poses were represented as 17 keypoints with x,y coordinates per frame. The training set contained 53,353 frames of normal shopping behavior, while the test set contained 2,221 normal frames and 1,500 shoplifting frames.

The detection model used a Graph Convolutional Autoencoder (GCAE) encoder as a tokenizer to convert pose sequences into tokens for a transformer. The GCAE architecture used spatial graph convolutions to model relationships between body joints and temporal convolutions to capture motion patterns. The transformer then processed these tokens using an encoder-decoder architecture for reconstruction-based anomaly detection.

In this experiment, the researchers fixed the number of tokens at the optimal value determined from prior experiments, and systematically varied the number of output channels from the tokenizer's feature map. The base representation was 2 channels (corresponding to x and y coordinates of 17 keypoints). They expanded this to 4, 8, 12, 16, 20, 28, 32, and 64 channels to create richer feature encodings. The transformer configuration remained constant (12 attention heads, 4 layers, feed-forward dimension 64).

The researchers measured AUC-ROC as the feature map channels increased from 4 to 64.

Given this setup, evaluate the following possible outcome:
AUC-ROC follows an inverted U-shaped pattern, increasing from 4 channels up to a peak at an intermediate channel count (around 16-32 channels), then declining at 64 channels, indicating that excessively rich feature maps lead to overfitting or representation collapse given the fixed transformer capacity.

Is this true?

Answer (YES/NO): NO